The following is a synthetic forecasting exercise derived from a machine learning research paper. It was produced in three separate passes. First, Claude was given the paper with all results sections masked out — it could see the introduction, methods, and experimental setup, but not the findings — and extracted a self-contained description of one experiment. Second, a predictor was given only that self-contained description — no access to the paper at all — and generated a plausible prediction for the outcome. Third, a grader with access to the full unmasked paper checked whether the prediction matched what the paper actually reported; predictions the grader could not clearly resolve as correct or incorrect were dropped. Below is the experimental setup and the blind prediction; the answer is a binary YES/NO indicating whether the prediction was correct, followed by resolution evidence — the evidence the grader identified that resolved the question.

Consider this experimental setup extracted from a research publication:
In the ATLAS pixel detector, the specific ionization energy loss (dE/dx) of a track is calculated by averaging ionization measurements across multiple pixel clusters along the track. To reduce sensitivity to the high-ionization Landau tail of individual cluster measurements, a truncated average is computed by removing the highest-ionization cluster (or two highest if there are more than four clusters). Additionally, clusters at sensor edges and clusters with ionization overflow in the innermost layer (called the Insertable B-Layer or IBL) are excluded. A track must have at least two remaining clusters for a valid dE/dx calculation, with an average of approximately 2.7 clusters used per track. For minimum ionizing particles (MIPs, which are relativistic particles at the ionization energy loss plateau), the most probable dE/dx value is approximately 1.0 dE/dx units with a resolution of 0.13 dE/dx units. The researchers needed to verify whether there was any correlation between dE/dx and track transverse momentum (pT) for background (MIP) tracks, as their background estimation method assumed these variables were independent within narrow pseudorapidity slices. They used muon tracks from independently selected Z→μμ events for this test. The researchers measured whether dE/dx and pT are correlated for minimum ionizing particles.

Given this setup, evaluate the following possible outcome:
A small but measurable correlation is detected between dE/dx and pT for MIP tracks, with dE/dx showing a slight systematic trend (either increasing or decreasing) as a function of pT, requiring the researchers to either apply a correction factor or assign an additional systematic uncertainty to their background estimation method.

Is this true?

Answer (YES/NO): NO